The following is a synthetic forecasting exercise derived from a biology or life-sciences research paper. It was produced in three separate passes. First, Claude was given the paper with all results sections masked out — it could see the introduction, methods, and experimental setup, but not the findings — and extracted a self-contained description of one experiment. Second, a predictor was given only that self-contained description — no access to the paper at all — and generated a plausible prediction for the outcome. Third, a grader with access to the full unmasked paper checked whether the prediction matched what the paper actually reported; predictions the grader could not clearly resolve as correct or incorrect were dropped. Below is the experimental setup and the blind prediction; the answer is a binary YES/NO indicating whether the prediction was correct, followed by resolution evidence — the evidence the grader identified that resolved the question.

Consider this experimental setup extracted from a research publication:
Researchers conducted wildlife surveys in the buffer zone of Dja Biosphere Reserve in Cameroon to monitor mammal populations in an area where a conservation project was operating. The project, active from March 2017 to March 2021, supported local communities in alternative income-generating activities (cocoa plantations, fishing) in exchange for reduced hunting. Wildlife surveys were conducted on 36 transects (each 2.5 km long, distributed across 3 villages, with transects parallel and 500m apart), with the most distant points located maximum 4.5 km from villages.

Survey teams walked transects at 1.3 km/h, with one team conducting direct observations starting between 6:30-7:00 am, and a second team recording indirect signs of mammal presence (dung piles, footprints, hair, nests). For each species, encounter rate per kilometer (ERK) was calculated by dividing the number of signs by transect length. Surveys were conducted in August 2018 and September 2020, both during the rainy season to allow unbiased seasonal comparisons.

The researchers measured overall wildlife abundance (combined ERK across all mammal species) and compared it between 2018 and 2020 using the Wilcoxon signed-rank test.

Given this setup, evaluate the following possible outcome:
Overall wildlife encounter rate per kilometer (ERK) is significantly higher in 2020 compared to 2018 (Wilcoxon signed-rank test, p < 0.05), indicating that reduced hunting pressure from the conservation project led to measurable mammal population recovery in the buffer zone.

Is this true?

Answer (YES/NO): NO